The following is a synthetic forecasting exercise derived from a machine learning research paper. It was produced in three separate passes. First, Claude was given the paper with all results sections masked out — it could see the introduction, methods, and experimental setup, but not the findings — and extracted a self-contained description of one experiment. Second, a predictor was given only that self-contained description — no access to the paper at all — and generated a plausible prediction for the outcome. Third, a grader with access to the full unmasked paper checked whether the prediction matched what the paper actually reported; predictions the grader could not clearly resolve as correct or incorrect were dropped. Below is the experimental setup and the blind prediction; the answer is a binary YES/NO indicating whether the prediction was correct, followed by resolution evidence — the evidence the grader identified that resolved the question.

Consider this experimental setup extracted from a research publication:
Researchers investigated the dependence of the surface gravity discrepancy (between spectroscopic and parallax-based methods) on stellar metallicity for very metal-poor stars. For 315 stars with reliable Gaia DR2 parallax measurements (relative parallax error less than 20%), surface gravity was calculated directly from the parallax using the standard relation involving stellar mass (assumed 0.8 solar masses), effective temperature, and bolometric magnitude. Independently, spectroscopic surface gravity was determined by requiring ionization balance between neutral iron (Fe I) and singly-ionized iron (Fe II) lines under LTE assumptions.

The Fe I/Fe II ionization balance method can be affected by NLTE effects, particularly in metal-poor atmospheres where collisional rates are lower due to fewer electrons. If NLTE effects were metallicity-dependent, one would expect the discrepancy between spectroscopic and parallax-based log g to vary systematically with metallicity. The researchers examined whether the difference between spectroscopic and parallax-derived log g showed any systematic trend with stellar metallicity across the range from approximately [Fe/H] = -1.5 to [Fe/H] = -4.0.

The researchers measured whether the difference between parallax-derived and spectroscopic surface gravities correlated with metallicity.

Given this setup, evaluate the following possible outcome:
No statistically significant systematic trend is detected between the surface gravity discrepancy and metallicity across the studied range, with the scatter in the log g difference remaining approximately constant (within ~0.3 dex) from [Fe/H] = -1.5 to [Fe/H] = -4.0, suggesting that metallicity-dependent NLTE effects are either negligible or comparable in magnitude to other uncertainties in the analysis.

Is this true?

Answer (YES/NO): YES